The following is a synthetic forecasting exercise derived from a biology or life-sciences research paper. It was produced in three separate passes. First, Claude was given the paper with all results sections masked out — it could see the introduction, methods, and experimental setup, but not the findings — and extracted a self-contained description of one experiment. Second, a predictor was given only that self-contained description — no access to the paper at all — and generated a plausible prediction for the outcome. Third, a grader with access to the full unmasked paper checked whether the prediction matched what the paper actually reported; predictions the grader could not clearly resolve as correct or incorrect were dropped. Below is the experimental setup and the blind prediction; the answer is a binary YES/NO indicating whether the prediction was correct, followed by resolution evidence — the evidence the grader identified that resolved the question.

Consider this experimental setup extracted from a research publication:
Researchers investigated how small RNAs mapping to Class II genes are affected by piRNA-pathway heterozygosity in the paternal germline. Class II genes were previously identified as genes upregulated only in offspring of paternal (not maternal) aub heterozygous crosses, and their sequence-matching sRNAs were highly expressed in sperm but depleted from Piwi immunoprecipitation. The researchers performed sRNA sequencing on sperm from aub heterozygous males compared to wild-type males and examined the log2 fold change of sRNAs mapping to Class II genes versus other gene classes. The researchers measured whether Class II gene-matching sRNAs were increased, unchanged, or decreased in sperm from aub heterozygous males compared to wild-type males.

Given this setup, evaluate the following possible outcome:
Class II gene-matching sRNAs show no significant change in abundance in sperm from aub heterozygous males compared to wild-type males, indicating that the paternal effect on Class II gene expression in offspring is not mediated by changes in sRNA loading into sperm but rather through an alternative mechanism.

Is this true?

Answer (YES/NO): NO